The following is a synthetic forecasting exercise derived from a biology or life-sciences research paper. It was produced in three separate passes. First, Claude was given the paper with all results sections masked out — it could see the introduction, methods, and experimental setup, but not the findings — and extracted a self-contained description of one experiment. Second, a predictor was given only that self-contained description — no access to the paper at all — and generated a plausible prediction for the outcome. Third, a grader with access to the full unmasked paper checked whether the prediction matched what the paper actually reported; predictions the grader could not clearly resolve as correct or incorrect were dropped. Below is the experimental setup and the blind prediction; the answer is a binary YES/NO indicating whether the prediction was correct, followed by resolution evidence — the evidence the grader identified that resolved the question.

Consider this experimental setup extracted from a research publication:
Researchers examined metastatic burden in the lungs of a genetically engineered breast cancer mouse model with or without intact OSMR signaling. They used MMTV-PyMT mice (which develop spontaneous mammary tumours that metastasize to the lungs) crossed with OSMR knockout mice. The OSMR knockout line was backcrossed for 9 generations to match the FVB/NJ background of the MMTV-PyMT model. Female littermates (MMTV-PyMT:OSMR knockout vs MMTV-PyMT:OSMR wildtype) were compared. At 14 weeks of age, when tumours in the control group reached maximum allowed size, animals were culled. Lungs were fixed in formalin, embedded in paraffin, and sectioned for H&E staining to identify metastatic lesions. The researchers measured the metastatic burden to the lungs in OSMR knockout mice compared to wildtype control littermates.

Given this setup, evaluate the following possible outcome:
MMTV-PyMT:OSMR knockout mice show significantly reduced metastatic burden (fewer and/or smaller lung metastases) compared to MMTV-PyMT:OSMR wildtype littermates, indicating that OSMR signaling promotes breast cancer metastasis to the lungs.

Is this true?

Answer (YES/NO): YES